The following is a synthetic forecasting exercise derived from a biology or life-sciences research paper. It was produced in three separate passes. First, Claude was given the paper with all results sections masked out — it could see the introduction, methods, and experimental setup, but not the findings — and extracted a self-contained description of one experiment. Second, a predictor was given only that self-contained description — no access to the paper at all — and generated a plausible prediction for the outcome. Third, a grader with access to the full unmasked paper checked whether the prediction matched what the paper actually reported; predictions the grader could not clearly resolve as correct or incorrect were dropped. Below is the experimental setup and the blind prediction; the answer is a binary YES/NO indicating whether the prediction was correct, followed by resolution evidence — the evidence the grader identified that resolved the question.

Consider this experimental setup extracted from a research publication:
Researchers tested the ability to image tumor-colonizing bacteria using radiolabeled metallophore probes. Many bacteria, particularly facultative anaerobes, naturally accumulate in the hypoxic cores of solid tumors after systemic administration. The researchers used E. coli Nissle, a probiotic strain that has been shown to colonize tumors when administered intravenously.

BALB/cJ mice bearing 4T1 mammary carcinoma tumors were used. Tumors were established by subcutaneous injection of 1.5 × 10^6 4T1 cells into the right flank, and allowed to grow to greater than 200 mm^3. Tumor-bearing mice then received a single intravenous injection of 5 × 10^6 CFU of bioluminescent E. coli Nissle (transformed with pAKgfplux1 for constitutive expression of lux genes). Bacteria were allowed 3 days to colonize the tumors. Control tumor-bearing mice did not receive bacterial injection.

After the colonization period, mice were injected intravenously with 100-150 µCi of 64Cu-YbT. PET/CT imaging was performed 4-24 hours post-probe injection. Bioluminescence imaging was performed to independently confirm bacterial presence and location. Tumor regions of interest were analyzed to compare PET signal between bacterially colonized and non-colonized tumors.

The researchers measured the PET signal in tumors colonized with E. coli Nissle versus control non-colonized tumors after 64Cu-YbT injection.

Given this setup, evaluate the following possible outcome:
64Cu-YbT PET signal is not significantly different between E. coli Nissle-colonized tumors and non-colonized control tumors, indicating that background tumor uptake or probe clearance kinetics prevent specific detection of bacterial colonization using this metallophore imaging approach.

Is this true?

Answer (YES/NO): NO